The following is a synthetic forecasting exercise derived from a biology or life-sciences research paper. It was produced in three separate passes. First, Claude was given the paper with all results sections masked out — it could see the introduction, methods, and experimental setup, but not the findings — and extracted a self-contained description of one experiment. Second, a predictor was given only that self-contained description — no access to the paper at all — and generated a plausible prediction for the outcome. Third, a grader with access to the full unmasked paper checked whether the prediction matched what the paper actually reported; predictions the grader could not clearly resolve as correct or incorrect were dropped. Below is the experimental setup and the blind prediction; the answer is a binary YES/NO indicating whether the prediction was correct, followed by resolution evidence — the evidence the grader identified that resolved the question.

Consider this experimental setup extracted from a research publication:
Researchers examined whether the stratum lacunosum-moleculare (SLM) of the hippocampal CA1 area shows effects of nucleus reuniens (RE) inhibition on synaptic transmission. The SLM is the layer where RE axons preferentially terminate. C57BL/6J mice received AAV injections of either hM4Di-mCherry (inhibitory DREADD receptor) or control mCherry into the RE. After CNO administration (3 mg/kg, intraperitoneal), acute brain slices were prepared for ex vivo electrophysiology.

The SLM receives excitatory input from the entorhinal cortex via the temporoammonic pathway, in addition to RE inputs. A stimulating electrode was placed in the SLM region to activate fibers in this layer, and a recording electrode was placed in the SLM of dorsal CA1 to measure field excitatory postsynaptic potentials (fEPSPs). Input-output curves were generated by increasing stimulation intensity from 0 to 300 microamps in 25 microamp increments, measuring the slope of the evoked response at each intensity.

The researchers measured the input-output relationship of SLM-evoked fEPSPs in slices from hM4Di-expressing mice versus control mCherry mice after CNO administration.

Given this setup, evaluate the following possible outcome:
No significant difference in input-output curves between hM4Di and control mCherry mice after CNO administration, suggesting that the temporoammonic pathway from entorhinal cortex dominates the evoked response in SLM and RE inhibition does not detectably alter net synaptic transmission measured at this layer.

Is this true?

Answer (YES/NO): NO